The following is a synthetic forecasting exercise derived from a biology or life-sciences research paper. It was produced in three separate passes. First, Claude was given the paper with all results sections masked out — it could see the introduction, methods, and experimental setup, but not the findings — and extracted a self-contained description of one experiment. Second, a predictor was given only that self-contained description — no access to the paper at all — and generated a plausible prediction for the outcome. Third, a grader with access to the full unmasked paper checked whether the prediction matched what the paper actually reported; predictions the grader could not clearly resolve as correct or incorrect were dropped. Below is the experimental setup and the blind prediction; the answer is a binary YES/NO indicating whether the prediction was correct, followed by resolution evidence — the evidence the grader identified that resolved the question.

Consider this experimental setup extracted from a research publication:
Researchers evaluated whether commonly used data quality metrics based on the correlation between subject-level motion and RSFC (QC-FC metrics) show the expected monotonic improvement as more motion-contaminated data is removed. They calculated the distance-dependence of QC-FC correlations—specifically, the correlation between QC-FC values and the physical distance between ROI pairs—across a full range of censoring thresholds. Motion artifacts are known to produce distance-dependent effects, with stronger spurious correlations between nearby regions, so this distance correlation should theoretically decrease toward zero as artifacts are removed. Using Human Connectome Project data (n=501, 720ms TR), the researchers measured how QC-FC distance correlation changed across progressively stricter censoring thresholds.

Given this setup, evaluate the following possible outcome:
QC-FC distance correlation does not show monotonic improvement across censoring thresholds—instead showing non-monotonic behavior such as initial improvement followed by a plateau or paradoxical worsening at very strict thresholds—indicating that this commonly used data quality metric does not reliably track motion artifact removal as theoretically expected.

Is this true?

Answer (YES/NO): YES